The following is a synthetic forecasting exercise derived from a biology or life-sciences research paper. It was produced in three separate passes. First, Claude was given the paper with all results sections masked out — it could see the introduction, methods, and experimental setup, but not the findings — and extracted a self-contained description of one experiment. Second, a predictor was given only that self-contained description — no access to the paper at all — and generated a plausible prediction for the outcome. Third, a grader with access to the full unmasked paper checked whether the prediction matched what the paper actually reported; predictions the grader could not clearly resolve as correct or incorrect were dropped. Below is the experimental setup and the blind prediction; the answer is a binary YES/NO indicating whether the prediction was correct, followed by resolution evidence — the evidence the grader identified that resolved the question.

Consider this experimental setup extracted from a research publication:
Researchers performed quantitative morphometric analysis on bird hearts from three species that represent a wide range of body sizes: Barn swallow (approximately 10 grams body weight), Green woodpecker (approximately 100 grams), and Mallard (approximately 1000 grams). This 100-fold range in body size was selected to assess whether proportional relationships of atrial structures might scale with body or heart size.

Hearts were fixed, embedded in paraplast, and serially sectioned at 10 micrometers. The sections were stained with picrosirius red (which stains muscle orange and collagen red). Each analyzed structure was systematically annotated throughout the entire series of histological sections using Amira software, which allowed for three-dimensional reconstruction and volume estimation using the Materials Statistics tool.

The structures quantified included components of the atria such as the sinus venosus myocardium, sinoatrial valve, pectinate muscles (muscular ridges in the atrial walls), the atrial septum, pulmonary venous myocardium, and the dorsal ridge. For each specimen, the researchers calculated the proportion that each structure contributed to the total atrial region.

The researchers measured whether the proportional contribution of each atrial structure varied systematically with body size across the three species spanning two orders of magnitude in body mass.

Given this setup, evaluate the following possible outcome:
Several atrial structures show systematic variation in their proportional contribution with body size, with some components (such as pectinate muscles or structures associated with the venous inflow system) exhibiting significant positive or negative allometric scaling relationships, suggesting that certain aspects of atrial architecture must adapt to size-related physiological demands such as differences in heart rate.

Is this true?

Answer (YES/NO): NO